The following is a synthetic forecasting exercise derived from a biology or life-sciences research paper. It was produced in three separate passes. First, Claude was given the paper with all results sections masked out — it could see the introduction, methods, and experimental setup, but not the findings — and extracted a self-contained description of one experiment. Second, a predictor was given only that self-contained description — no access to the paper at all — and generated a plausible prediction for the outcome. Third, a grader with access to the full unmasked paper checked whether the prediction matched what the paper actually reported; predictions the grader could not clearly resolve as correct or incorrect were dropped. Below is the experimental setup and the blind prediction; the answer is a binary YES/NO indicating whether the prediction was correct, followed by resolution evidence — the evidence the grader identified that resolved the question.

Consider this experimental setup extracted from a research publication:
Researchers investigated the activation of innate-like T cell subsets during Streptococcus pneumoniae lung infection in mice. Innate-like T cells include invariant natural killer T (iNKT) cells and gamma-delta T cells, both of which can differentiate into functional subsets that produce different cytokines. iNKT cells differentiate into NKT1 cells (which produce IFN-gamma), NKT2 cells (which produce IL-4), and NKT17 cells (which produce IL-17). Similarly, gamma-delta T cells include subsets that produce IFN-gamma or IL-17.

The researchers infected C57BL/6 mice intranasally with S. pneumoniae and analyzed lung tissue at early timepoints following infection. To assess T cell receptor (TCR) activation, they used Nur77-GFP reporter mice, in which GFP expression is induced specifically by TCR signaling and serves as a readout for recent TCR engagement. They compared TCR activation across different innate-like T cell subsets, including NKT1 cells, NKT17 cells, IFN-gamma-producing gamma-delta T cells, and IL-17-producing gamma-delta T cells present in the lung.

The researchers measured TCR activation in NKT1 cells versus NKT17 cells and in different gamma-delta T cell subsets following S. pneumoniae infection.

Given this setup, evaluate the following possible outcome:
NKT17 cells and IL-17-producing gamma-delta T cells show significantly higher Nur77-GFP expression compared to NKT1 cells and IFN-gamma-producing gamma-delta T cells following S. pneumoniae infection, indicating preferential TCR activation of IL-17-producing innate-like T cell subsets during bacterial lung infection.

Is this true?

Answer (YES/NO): NO